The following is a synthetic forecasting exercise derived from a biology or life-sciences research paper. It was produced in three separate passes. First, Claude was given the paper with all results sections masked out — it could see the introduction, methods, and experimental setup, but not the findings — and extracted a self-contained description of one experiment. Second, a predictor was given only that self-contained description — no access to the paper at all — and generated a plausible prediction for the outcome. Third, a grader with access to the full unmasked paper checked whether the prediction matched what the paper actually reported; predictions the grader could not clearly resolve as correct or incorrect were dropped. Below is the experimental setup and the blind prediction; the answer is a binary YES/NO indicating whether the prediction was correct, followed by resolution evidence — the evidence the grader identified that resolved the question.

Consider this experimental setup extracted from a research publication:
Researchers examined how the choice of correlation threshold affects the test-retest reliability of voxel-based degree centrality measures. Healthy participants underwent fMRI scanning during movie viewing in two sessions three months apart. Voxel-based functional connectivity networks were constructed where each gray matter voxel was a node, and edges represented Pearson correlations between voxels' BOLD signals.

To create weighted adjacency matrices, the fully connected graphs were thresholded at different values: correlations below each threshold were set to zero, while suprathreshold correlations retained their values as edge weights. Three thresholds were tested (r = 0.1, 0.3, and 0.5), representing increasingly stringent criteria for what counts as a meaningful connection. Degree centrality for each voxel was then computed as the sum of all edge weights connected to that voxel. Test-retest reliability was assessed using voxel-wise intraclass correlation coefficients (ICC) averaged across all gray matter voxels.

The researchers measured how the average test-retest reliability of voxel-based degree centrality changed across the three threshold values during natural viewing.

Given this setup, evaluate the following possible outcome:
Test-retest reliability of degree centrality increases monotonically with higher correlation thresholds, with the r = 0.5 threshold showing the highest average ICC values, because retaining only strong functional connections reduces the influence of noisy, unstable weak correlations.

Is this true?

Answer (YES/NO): NO